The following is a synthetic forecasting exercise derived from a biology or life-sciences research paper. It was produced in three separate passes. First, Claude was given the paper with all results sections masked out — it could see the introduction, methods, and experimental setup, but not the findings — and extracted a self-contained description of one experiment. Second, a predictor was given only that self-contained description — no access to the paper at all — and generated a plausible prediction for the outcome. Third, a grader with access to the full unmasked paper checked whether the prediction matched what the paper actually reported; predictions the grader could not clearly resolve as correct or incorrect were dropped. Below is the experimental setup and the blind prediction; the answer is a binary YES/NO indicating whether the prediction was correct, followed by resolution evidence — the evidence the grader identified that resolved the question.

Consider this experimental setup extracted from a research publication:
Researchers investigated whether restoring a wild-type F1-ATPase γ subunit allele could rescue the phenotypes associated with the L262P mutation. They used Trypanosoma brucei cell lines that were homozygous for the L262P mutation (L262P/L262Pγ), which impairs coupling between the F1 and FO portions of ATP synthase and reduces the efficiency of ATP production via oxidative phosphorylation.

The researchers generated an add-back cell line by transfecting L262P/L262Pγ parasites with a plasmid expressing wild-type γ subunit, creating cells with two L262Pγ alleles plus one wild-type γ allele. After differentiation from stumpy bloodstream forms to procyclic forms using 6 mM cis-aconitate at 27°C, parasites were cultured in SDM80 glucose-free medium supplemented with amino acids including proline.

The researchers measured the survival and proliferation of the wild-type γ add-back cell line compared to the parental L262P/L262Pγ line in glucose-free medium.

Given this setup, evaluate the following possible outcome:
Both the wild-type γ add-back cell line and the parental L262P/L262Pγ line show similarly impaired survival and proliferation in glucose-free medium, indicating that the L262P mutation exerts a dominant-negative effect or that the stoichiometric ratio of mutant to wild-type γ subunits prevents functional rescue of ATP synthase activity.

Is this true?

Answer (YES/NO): NO